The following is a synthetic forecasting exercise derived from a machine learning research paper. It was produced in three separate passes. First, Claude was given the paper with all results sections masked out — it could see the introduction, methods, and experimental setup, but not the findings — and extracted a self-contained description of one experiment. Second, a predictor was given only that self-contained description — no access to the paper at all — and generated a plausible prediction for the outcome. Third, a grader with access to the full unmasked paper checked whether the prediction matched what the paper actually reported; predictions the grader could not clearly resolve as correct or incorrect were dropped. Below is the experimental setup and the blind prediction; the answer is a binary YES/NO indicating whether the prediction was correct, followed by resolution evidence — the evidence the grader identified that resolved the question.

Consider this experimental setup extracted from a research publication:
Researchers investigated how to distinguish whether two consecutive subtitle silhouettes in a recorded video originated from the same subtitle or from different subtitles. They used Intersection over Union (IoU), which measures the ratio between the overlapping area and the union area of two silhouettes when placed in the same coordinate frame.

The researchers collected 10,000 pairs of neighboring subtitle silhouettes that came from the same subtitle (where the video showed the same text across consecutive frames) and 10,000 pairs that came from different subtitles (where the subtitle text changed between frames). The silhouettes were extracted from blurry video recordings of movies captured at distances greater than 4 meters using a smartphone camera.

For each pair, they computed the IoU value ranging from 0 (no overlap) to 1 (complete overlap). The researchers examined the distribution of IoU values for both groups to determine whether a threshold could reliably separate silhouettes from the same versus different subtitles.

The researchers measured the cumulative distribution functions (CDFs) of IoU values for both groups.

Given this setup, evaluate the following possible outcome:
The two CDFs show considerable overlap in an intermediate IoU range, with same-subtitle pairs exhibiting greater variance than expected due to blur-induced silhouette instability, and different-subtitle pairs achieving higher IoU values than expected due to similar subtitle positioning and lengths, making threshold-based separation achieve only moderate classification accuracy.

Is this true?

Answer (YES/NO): NO